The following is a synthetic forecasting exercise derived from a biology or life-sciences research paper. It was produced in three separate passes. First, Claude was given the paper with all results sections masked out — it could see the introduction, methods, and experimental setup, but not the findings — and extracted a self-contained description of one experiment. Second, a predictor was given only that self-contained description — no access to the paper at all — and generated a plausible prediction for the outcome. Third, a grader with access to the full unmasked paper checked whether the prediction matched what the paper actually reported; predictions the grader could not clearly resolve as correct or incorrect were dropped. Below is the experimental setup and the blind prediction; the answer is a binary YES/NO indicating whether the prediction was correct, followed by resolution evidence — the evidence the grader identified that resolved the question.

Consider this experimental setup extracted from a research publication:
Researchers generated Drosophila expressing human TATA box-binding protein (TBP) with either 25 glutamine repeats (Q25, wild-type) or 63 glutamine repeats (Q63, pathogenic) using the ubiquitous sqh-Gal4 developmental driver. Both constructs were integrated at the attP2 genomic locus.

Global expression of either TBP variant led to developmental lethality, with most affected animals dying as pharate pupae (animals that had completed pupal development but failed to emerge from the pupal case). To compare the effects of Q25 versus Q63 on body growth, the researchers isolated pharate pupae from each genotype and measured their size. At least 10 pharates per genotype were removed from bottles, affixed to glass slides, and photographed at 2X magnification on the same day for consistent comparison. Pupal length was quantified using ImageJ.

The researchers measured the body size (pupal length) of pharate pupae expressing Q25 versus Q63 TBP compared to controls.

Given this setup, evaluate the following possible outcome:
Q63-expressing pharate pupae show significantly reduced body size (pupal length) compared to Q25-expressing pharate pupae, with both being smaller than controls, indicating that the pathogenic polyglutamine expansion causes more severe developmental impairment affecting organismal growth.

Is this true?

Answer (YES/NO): NO